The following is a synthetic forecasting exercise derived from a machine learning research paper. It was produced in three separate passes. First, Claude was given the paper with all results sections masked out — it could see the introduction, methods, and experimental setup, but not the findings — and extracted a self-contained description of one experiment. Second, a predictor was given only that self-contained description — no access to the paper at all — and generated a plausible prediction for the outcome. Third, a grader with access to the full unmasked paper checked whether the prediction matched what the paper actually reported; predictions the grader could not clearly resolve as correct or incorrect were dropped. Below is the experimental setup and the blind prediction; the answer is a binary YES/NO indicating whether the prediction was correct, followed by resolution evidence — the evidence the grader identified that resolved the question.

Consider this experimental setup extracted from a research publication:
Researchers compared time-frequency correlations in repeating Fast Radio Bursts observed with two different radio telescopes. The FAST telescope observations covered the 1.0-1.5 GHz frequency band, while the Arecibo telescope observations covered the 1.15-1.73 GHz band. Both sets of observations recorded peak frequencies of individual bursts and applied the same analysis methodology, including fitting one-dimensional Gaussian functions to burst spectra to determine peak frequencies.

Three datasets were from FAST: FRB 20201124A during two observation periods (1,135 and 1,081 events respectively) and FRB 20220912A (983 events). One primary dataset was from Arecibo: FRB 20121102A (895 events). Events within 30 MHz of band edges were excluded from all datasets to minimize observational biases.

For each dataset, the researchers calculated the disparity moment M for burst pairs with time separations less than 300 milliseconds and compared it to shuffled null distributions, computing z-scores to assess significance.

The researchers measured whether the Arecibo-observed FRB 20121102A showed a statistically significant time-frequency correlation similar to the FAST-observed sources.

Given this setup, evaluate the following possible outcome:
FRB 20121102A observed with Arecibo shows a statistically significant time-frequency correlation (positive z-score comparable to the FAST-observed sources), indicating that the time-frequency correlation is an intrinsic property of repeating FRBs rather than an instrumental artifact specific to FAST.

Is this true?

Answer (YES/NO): NO